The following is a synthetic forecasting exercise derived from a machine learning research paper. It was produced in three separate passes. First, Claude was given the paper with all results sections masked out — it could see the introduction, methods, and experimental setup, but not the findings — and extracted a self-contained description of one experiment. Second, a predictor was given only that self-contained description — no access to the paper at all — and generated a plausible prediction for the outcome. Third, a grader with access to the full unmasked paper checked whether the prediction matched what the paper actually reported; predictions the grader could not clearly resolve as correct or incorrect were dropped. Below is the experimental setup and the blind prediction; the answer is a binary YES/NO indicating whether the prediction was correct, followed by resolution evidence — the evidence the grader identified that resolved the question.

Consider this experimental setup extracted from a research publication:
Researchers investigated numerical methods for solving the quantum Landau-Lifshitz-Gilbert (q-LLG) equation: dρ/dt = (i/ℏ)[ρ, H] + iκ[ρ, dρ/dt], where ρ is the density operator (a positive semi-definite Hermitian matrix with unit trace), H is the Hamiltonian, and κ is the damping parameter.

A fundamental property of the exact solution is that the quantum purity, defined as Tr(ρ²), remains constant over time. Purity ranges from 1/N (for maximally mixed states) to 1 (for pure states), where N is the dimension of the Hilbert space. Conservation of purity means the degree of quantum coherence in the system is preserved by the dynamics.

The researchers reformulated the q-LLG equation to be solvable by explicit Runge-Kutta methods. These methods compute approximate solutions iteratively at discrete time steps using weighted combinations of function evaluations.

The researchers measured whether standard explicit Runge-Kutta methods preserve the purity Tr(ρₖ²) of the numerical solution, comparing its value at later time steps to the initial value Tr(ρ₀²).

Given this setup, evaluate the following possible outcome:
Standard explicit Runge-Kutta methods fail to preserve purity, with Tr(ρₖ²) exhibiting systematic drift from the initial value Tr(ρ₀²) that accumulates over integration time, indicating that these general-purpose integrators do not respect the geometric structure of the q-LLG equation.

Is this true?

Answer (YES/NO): YES